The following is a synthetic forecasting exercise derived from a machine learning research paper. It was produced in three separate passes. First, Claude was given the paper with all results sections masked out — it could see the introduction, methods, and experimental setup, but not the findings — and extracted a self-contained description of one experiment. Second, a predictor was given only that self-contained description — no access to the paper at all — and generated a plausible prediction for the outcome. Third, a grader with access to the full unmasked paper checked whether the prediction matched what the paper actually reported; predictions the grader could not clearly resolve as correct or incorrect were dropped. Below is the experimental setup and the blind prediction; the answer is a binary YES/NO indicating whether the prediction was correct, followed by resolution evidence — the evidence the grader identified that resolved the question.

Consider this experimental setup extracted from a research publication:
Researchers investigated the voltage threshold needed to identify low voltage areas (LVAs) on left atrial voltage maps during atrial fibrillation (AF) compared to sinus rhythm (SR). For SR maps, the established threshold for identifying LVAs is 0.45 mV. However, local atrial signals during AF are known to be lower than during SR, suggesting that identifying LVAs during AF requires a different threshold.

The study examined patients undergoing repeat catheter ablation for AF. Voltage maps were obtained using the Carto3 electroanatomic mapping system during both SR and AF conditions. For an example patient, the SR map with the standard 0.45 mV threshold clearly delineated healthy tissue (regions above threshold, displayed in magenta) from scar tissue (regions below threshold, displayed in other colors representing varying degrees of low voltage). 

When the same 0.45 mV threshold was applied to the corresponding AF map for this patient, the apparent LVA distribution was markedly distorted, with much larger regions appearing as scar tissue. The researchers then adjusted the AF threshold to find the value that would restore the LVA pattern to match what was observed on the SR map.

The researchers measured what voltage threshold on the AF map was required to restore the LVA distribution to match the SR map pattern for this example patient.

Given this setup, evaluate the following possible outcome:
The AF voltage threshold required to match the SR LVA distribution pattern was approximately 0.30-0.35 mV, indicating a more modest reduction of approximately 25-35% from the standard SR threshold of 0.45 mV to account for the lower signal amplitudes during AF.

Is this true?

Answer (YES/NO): NO